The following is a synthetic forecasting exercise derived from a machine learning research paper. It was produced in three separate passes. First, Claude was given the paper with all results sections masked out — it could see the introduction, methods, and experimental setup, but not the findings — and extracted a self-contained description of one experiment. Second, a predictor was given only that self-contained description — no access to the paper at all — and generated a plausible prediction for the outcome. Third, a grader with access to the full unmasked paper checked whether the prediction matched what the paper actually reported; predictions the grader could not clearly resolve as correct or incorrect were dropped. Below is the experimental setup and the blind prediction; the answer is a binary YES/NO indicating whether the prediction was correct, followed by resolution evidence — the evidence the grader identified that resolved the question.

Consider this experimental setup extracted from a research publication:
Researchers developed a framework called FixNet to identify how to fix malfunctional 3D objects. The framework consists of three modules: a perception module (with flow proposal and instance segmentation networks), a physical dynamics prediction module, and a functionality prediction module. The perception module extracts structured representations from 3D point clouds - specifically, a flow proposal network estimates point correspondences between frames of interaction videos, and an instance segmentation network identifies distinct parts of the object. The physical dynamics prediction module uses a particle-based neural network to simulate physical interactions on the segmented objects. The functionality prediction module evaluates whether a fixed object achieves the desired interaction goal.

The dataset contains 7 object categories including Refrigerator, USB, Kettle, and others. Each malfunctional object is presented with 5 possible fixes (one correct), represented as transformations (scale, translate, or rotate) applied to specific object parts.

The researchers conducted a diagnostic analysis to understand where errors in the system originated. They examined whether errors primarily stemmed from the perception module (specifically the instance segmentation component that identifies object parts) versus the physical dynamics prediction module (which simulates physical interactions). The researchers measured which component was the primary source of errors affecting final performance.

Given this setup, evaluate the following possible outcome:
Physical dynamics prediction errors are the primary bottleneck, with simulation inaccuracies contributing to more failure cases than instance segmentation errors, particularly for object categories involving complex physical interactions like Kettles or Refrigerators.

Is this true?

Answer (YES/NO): NO